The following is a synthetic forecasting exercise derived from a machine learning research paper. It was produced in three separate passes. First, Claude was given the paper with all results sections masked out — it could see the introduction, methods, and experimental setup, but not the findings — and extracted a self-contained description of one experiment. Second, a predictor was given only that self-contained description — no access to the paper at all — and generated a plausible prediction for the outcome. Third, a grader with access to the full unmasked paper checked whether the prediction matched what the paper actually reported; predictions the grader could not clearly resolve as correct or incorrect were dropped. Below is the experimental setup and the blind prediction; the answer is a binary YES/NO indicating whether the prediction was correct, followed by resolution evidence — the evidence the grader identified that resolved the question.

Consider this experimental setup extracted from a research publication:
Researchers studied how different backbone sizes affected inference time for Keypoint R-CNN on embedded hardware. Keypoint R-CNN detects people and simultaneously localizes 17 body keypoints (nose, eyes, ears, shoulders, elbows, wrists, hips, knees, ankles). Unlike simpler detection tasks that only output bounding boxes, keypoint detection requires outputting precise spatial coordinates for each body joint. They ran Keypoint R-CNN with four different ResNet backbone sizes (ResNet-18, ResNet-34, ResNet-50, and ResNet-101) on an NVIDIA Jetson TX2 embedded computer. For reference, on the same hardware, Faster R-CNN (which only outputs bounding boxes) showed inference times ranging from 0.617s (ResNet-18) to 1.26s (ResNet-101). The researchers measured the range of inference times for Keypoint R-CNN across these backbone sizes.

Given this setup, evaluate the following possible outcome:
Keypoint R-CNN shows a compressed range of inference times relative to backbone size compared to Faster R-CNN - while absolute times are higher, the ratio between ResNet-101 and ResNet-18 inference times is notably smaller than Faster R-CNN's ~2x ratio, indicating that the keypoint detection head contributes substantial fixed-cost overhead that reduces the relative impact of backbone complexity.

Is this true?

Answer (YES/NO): YES